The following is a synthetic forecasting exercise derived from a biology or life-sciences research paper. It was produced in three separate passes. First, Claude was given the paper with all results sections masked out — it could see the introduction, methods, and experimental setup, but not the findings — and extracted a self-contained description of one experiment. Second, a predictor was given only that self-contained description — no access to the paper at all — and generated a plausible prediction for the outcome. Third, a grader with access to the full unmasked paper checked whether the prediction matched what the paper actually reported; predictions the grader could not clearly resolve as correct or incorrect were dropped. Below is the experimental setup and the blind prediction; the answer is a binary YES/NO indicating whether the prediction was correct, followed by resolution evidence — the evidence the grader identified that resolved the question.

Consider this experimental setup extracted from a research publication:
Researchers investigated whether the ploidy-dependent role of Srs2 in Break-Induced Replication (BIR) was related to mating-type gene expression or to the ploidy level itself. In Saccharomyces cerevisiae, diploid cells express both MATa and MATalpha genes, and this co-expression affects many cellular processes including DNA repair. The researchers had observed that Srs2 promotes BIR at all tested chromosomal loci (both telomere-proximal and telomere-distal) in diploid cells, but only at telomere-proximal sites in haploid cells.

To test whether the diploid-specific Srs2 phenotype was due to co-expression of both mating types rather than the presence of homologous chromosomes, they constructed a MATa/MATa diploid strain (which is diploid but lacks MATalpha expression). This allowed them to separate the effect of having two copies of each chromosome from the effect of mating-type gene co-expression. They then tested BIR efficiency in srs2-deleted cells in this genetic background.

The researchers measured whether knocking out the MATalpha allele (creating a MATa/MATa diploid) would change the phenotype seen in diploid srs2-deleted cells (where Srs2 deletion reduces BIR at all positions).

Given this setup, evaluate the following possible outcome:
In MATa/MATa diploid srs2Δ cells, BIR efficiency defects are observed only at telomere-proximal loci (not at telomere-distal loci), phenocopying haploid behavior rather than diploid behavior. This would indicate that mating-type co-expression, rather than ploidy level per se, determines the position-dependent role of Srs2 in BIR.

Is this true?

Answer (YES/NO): NO